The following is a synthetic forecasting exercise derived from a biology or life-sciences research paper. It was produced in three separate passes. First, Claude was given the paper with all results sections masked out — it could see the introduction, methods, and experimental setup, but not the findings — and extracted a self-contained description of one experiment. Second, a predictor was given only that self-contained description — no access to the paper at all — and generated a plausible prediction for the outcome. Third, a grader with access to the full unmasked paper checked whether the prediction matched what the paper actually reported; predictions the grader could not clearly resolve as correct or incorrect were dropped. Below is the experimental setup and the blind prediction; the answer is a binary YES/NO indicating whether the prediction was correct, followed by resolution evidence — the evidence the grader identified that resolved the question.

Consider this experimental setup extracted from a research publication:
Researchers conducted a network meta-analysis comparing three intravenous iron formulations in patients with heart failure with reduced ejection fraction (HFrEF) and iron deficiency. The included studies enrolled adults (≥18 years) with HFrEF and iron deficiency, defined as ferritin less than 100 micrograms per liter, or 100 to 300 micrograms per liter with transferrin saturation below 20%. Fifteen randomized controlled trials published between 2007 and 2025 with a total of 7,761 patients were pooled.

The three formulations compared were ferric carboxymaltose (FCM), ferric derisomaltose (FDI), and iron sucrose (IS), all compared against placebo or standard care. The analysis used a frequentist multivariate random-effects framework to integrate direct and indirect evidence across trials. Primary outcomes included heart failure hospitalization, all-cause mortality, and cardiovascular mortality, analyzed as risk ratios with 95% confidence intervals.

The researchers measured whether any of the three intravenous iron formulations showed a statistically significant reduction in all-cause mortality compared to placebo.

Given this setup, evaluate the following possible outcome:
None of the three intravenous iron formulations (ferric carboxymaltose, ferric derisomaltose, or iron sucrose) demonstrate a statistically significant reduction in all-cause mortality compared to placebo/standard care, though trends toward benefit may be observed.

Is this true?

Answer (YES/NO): YES